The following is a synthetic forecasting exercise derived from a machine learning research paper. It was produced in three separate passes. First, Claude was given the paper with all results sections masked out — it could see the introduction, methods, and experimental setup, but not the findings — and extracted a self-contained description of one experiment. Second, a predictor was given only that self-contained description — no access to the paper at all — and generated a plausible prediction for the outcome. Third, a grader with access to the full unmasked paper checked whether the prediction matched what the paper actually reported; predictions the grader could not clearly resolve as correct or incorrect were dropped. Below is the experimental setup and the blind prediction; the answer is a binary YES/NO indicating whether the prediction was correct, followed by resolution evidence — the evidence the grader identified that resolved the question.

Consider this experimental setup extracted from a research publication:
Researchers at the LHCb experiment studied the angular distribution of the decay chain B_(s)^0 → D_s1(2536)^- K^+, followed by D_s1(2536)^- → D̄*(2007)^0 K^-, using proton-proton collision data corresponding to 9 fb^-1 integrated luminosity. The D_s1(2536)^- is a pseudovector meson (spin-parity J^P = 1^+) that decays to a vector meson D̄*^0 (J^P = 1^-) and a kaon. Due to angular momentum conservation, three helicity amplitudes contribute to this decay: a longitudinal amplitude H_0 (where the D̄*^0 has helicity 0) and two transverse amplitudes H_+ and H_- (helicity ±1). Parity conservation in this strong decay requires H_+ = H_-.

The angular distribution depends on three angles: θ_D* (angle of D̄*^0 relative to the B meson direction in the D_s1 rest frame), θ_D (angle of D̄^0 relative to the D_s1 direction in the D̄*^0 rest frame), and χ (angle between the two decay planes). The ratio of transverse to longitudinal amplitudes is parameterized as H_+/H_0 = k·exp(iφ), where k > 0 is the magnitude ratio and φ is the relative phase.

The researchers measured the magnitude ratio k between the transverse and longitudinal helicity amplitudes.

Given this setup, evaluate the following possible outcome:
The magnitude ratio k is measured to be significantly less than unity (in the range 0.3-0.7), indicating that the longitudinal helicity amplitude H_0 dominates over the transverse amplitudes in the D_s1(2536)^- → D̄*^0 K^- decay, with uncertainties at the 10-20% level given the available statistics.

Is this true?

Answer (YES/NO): NO